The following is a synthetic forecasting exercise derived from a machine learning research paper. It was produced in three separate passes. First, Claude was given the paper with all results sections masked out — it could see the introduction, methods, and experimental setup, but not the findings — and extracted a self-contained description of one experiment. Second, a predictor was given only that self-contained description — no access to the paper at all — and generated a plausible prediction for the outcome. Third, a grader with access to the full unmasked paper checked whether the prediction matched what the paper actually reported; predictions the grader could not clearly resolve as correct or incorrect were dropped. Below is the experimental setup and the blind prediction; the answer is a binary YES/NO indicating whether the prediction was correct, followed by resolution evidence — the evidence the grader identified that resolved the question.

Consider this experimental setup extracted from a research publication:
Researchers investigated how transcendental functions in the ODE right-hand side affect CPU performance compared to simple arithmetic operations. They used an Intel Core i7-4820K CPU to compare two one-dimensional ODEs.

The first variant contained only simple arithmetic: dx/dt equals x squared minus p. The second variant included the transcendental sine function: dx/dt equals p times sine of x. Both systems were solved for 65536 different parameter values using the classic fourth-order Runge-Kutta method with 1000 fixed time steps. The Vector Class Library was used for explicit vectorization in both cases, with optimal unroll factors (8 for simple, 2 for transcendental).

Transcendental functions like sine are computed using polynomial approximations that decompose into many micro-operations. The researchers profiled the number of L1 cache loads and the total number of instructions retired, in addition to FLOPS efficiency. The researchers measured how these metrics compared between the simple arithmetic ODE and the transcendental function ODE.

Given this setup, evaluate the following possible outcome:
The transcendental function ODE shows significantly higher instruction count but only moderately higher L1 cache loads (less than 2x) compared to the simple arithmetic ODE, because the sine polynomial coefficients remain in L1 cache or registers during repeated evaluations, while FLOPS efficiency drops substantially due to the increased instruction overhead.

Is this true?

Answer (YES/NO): NO